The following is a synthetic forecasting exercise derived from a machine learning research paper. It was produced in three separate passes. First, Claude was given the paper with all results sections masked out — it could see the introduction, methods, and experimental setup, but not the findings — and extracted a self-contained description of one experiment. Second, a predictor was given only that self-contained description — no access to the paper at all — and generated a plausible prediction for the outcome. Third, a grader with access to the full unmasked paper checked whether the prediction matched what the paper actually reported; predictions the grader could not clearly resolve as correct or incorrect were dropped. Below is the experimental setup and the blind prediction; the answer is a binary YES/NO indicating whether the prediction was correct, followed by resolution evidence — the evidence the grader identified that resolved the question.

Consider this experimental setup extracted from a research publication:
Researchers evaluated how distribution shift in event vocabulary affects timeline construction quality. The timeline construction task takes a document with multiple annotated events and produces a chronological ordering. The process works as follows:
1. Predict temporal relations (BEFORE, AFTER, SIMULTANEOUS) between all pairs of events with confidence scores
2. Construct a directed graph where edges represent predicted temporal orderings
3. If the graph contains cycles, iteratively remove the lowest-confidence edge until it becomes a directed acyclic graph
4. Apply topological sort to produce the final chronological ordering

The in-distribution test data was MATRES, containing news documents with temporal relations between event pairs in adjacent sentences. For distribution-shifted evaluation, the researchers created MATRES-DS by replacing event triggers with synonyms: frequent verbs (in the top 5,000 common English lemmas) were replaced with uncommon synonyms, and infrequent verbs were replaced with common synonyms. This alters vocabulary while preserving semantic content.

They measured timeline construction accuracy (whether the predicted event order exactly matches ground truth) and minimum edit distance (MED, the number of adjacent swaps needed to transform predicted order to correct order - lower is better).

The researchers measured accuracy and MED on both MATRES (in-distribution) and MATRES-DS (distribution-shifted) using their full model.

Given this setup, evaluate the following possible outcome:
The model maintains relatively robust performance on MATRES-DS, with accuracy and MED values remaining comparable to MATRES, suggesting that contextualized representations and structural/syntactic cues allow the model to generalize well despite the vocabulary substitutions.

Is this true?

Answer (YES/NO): NO